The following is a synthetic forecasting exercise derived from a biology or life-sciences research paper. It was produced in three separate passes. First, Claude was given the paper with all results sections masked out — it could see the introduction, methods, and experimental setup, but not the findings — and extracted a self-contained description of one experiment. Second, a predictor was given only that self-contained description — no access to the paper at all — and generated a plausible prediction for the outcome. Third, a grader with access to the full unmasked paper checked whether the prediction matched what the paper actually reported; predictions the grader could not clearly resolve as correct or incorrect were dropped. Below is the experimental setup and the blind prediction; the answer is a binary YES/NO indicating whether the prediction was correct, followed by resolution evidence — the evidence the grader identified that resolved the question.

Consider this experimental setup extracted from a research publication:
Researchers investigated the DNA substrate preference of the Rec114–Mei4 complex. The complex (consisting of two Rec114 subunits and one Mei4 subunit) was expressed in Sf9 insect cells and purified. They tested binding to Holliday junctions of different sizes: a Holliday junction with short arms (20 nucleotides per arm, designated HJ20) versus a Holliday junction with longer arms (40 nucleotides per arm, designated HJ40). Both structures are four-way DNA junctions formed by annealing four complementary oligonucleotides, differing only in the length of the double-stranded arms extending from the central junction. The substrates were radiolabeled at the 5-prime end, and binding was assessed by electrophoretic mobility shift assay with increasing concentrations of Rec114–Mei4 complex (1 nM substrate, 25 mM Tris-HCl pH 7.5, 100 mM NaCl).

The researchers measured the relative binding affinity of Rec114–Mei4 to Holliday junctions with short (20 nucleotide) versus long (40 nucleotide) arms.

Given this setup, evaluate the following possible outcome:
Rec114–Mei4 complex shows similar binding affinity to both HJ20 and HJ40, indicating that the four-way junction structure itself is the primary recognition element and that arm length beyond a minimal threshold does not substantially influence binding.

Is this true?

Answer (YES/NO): NO